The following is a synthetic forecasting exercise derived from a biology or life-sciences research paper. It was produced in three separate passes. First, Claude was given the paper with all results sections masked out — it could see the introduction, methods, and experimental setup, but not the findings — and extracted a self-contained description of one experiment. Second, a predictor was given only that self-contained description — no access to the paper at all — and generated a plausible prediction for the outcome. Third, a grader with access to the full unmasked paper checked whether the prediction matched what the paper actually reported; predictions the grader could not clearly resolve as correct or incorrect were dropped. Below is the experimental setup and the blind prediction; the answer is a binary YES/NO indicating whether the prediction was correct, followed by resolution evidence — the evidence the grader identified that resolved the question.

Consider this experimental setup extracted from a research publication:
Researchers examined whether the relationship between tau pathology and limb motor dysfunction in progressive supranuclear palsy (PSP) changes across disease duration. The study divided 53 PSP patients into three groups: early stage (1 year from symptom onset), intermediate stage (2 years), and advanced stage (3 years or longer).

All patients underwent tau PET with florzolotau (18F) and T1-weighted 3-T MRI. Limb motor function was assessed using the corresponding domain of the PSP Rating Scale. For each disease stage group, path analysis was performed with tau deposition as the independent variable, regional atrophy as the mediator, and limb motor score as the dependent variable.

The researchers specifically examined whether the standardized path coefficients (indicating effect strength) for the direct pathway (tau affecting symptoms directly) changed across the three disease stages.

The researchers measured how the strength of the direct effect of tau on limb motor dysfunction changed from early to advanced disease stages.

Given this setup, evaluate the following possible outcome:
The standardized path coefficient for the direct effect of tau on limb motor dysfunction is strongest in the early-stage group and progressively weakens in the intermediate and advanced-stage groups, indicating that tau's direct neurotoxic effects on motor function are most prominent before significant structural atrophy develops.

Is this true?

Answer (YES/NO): YES